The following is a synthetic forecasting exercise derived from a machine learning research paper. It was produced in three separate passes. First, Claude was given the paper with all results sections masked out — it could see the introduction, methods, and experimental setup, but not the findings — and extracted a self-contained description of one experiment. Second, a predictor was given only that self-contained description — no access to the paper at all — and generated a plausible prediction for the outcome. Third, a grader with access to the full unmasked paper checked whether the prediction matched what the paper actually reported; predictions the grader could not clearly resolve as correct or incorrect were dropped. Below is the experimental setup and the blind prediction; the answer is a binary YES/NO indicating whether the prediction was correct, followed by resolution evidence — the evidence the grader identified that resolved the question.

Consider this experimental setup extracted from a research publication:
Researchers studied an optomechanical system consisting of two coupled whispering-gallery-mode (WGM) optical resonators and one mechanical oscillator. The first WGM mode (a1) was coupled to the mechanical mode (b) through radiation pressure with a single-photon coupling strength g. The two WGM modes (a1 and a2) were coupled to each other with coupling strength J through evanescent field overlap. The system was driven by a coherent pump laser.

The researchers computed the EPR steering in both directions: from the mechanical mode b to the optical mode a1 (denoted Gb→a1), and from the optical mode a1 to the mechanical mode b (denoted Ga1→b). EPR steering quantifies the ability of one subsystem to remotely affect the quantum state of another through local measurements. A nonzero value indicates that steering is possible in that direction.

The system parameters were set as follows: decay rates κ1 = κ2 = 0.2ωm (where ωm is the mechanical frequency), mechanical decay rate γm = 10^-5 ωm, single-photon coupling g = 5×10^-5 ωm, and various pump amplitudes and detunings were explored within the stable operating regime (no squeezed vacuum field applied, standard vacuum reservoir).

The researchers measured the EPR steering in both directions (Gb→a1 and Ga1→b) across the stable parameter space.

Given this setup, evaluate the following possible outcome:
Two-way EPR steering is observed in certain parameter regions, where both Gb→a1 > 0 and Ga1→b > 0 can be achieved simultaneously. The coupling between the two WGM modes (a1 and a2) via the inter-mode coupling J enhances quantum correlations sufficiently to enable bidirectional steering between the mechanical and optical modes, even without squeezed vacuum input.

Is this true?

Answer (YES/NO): NO